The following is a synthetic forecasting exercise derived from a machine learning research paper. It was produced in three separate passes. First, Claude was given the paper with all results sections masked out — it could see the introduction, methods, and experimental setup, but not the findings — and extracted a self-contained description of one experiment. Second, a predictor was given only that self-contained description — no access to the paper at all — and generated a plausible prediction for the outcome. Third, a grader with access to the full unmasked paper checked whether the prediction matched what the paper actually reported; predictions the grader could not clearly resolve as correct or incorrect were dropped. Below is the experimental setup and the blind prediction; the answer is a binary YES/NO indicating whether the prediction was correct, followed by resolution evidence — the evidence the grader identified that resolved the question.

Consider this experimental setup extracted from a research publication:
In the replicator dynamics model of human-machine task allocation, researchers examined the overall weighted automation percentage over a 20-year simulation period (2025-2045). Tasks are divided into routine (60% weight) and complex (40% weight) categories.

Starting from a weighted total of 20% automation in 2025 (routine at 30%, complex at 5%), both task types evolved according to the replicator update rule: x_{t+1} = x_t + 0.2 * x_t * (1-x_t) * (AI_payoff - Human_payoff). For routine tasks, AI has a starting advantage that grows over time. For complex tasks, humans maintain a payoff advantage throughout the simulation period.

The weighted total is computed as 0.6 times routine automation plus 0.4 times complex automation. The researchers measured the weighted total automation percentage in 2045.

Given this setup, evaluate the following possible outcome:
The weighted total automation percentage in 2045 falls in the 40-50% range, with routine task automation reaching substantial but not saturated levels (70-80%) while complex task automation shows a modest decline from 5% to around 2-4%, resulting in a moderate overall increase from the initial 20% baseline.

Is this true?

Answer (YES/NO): NO